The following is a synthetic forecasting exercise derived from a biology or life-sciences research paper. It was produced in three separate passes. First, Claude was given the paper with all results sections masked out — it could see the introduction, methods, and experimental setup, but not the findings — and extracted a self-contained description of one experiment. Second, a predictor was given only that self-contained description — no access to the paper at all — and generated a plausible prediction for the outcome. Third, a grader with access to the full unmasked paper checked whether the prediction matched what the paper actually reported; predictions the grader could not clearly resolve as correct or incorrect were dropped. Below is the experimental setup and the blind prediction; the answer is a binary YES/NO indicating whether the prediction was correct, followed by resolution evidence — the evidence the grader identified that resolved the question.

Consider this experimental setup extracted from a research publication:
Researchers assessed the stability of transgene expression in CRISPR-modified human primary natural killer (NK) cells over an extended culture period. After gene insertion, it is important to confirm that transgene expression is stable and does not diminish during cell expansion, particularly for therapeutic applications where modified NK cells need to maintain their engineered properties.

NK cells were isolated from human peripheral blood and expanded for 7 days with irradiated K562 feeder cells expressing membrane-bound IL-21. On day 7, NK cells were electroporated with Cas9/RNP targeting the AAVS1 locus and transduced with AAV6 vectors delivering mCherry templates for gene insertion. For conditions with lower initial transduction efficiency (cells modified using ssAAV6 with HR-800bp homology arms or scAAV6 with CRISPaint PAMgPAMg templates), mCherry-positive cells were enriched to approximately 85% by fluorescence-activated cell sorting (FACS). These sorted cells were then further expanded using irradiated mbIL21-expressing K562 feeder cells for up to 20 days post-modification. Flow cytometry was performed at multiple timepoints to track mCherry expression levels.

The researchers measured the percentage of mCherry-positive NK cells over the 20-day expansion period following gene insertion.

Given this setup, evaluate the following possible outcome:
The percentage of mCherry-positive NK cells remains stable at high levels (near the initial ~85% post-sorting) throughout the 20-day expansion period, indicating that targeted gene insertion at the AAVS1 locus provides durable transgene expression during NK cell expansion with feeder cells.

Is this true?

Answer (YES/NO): YES